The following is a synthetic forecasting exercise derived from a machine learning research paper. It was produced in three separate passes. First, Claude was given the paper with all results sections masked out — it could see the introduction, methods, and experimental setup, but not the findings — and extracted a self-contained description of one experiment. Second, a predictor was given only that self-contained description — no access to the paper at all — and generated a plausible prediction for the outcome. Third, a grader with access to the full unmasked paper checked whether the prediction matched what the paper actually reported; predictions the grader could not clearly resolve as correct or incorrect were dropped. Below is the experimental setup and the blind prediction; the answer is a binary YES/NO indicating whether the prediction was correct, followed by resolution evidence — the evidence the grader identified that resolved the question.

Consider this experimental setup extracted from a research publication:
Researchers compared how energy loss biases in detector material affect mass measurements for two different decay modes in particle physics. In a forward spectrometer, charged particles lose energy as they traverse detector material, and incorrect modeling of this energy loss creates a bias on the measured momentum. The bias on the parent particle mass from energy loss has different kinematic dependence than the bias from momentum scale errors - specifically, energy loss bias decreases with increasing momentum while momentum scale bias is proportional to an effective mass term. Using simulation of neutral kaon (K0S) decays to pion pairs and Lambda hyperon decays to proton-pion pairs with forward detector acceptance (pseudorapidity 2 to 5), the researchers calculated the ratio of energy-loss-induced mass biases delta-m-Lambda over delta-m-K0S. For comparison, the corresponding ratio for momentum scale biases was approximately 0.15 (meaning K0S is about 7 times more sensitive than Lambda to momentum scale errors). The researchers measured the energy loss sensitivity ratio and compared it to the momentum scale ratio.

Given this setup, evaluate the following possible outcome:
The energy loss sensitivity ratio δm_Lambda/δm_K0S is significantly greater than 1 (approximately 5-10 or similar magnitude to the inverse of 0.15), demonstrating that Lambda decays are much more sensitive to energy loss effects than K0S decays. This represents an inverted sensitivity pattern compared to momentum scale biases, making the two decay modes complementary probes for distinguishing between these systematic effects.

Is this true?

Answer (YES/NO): NO